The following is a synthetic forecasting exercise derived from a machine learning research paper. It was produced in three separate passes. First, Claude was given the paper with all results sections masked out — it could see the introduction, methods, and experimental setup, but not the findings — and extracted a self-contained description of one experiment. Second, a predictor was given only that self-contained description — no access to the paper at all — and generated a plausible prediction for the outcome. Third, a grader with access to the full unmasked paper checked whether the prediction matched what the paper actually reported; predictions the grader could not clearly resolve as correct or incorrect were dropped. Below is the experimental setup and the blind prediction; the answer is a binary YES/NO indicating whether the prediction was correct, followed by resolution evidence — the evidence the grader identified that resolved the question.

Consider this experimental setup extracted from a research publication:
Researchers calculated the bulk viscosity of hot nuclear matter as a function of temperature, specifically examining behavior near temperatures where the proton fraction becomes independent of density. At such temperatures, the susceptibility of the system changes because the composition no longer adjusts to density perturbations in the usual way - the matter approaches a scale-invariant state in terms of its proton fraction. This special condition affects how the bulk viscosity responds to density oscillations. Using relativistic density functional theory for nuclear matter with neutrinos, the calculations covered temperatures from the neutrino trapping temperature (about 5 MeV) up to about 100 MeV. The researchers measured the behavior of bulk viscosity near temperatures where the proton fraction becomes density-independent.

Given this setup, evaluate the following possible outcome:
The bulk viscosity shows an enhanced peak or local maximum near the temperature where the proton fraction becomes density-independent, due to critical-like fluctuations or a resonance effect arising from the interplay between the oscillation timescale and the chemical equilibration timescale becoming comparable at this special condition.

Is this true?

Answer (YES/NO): NO